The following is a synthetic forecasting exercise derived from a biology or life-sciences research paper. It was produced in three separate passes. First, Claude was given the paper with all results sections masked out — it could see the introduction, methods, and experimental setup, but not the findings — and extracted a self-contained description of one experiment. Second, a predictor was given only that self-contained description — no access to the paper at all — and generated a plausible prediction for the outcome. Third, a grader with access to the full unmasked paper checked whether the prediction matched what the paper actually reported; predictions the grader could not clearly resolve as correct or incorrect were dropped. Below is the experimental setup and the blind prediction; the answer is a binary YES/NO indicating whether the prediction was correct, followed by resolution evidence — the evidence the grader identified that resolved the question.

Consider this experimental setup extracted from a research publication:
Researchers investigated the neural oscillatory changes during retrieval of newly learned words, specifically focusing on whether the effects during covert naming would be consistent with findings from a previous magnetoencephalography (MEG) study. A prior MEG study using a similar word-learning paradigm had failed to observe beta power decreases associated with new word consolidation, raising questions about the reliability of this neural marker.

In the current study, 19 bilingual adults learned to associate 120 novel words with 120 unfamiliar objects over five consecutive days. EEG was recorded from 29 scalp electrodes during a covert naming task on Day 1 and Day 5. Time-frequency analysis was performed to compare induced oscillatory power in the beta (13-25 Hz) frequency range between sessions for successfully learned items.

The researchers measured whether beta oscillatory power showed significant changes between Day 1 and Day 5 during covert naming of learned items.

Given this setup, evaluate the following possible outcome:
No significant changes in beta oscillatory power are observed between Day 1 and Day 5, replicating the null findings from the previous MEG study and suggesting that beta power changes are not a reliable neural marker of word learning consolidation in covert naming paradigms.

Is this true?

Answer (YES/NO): NO